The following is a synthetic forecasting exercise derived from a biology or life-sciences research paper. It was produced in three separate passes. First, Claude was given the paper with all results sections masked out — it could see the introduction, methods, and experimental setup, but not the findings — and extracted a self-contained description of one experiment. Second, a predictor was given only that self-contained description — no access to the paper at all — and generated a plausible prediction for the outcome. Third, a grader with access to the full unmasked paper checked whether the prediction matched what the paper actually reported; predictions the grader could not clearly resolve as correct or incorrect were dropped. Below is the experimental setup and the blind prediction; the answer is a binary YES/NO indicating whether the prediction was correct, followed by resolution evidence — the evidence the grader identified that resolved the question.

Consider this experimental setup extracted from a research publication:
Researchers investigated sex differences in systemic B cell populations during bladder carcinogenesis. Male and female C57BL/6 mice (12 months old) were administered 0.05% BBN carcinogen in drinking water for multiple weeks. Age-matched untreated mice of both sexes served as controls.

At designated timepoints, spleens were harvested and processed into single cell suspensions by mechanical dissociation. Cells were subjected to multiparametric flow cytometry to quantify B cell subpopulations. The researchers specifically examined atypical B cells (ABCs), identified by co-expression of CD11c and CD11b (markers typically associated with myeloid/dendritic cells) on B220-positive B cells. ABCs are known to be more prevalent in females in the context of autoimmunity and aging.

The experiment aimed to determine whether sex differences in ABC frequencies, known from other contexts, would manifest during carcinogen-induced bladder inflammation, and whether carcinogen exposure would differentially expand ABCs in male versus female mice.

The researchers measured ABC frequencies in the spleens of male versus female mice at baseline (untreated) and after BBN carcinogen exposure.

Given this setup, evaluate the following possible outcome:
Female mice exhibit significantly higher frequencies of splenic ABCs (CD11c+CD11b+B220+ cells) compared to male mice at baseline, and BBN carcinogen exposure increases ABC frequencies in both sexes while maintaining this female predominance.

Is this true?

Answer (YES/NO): NO